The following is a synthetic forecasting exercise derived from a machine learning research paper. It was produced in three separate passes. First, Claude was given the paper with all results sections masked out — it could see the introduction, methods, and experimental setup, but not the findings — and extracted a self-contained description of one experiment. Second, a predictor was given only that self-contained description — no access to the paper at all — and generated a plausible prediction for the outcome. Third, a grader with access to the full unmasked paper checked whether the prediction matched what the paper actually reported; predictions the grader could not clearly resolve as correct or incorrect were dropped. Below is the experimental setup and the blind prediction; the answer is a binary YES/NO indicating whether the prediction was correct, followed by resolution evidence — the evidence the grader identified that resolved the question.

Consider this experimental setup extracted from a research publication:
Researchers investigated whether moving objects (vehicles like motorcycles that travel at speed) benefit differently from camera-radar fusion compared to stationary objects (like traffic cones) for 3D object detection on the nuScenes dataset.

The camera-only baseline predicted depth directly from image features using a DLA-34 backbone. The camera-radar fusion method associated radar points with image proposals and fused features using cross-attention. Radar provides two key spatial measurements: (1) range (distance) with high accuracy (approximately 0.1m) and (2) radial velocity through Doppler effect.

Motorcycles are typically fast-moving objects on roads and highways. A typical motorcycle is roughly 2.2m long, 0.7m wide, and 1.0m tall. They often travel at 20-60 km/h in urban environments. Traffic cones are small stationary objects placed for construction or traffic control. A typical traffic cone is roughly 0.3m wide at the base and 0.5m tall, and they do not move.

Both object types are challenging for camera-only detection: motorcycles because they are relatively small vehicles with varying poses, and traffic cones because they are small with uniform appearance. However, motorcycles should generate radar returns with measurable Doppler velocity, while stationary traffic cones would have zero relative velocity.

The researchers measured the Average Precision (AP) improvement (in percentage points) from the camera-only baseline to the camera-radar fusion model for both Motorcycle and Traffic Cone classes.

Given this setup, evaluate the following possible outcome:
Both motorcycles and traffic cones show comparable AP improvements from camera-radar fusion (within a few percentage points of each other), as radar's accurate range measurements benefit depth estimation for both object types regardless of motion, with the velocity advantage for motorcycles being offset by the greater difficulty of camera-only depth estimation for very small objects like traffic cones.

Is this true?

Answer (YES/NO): NO